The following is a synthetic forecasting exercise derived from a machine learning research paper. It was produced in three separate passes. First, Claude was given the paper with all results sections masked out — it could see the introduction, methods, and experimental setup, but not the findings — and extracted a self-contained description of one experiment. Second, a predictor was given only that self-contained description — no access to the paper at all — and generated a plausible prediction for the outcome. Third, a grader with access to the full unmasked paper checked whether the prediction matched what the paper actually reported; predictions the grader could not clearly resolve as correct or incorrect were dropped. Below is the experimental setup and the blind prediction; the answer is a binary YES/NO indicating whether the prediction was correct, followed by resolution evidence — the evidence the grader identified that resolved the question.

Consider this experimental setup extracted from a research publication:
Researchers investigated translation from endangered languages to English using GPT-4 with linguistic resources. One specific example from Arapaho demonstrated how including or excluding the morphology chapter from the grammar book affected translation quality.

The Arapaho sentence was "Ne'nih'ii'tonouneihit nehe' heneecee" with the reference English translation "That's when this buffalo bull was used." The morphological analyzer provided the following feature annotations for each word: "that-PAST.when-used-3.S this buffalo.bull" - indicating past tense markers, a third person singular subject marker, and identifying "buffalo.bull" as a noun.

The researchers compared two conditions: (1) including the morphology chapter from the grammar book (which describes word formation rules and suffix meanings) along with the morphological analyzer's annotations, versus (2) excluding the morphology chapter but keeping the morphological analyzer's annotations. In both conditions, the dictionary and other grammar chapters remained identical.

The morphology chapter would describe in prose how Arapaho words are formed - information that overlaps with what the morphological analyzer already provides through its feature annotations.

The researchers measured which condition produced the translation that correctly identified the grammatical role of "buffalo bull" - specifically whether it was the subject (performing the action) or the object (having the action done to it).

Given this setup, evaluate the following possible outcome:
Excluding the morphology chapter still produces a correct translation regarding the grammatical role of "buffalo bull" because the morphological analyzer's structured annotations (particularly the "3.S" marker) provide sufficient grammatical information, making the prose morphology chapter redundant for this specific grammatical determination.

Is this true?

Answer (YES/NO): YES